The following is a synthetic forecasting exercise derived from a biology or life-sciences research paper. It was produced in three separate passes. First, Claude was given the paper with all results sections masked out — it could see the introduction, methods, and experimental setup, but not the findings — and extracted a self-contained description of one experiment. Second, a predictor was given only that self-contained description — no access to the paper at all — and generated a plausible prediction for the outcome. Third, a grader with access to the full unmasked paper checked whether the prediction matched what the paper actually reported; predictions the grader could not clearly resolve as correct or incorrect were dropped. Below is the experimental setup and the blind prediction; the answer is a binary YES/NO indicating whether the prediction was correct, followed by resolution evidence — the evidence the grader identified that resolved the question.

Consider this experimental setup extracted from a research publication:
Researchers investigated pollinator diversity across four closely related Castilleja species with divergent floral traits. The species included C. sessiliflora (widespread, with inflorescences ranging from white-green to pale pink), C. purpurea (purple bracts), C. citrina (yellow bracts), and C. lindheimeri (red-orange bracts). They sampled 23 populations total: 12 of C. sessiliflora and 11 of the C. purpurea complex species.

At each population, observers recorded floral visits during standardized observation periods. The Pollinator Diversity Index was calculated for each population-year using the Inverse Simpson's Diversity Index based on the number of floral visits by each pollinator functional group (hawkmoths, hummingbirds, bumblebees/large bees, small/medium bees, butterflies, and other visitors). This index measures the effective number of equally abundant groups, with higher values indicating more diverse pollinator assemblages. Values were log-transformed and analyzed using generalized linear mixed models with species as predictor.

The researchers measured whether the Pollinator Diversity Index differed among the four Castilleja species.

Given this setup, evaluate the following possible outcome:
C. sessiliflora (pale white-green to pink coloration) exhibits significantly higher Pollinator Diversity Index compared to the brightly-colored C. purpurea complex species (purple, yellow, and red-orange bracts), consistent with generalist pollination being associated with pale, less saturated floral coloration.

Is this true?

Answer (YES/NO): NO